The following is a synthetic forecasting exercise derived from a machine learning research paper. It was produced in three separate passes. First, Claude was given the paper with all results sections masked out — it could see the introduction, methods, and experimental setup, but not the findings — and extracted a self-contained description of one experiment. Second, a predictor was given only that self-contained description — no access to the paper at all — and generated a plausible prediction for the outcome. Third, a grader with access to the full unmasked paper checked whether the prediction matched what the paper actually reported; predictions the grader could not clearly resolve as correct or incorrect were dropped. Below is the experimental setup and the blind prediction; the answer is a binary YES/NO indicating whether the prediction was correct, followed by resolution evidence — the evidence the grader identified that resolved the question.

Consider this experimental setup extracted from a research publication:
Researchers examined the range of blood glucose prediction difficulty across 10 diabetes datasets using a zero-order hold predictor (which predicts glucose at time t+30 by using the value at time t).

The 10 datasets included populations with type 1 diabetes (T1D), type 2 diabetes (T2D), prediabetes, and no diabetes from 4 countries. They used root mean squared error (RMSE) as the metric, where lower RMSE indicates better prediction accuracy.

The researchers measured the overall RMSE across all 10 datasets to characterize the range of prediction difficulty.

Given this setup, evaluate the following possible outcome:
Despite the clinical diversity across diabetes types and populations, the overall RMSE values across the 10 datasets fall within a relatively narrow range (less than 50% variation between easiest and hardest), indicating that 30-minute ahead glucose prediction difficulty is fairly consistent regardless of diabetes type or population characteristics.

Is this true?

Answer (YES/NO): NO